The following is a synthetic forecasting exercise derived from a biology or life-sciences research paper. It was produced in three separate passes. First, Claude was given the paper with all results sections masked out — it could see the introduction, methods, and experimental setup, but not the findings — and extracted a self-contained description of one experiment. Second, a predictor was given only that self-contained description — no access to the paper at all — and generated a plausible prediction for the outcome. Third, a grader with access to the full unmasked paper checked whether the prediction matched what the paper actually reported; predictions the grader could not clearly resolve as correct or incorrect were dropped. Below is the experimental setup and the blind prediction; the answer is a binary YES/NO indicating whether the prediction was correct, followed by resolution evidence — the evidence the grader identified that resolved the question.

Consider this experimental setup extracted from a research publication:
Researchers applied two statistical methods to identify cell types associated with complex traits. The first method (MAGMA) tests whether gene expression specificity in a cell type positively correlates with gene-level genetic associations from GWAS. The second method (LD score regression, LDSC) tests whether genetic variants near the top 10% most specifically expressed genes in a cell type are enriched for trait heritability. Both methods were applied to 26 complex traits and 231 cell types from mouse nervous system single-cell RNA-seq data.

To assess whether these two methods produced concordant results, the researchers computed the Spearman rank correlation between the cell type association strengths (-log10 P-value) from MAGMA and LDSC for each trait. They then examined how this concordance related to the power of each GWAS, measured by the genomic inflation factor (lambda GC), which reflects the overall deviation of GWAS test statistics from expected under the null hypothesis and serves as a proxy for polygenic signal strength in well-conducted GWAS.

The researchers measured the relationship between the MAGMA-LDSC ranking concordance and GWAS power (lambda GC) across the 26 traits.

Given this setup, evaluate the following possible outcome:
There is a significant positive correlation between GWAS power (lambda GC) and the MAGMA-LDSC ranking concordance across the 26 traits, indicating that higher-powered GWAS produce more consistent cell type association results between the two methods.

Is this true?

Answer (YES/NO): YES